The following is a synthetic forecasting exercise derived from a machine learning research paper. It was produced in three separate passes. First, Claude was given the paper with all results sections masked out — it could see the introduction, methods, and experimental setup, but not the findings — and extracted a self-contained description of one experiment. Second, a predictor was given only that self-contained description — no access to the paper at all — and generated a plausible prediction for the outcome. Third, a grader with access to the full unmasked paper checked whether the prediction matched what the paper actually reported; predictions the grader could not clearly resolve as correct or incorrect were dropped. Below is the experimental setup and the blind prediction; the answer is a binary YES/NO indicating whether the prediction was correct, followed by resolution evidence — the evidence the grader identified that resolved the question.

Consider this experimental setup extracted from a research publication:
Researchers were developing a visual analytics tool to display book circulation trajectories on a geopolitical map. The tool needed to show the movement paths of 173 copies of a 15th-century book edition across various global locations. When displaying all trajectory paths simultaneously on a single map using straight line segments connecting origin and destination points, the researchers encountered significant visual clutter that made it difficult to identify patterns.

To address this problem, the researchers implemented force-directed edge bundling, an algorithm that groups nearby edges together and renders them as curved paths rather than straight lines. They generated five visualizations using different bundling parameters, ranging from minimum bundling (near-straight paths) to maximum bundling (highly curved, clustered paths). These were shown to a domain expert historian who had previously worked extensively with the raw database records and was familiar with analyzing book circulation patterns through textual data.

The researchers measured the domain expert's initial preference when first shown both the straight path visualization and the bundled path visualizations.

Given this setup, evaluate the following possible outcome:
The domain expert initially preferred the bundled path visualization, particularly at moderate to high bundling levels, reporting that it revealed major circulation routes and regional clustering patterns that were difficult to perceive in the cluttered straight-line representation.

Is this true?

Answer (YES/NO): NO